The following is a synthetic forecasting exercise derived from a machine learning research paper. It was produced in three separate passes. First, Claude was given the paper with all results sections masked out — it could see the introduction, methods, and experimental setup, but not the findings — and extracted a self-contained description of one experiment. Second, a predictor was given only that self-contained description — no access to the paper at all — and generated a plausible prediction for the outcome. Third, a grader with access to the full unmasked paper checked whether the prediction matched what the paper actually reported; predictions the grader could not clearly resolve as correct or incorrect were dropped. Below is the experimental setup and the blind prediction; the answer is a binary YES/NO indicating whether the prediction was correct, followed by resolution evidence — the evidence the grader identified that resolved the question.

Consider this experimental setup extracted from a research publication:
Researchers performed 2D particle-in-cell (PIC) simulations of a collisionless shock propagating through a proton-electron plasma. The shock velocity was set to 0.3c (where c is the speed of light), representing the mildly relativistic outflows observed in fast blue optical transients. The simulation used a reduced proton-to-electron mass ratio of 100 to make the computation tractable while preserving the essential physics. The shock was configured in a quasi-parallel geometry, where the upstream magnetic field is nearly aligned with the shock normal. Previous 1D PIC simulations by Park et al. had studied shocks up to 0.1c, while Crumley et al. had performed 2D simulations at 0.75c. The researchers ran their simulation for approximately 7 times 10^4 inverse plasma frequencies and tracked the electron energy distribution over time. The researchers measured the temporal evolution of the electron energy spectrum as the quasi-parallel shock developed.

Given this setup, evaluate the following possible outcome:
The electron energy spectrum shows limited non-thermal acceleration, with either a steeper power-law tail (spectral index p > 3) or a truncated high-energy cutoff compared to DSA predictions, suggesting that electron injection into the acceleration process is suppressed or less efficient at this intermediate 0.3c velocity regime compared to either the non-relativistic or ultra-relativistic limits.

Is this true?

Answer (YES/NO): NO